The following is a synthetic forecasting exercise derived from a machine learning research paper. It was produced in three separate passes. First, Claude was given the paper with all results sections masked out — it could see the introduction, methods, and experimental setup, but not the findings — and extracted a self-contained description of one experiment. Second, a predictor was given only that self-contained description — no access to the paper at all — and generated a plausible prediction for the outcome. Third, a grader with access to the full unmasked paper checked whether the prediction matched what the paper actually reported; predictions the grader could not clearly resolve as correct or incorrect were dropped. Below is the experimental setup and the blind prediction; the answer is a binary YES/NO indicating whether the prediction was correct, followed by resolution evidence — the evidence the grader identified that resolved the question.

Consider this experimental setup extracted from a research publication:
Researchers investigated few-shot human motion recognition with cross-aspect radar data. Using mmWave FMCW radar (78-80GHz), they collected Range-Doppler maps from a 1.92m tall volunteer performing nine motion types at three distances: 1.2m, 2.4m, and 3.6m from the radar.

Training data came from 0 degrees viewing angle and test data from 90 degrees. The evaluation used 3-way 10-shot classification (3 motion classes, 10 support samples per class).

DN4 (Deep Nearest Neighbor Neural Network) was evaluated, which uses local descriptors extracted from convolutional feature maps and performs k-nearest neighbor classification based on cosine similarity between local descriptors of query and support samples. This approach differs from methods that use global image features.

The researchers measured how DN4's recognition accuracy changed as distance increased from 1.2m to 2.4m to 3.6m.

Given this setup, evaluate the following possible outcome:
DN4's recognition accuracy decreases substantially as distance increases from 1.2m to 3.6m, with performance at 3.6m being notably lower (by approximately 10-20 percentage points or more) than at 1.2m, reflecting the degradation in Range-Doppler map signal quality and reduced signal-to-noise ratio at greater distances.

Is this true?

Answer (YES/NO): NO